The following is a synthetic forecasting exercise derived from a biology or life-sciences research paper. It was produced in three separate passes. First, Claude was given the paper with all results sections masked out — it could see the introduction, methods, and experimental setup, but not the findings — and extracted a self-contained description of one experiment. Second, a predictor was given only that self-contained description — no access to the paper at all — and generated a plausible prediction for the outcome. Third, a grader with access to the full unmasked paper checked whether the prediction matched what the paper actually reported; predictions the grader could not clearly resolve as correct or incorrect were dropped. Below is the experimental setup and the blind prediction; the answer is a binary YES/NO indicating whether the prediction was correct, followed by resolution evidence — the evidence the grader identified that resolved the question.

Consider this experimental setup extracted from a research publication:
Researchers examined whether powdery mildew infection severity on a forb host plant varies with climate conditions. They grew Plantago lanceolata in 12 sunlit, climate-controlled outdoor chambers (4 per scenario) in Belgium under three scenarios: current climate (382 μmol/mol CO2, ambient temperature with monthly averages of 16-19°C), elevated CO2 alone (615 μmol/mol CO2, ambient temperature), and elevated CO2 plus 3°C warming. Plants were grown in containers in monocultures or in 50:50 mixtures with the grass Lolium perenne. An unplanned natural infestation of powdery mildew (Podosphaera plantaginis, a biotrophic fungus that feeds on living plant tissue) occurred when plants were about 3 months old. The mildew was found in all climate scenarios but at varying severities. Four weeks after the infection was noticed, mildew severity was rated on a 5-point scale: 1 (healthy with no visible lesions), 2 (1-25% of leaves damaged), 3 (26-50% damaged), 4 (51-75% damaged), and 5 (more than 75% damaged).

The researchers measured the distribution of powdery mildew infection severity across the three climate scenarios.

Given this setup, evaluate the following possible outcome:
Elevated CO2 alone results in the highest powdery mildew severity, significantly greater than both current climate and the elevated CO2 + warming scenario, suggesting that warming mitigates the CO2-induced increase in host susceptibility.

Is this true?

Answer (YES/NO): NO